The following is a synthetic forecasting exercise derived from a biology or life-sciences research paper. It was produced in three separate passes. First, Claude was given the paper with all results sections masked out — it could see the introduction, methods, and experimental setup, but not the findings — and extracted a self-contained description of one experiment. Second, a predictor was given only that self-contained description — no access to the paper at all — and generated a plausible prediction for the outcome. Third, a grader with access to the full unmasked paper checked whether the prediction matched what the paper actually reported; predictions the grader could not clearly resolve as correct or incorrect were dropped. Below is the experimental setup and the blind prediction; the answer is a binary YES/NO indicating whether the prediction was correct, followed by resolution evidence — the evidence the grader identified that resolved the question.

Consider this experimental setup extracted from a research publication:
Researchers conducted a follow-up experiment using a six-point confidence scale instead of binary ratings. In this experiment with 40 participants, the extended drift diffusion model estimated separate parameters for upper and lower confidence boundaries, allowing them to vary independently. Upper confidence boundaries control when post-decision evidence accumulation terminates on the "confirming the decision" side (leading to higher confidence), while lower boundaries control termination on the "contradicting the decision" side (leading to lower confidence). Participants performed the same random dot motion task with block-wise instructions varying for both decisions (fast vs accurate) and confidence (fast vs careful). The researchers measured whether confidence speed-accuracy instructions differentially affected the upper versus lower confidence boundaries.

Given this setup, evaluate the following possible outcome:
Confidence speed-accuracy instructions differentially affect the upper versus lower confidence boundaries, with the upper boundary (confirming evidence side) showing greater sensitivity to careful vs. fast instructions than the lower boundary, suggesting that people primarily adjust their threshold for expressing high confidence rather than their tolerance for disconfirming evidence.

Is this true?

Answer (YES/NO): YES